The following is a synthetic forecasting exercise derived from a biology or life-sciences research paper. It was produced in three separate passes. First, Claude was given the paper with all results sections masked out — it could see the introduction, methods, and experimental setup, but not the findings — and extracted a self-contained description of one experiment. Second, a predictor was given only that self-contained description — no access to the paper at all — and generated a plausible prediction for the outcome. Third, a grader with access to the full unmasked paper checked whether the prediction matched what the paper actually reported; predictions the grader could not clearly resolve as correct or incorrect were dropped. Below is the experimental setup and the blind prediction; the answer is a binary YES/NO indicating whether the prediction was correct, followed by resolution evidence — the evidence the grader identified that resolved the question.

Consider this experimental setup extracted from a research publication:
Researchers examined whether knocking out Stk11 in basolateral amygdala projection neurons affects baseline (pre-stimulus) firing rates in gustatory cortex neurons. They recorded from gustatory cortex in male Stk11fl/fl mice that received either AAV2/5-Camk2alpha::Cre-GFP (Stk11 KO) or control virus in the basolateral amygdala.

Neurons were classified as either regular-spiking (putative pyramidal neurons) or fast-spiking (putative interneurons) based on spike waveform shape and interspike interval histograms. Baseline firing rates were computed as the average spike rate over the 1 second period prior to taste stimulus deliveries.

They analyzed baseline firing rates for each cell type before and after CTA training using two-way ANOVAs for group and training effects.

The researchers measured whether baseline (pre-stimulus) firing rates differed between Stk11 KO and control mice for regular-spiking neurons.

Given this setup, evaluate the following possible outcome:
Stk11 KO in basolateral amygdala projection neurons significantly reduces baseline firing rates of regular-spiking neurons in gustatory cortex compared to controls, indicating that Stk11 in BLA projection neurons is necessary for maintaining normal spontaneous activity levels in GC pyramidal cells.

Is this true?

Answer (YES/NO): NO